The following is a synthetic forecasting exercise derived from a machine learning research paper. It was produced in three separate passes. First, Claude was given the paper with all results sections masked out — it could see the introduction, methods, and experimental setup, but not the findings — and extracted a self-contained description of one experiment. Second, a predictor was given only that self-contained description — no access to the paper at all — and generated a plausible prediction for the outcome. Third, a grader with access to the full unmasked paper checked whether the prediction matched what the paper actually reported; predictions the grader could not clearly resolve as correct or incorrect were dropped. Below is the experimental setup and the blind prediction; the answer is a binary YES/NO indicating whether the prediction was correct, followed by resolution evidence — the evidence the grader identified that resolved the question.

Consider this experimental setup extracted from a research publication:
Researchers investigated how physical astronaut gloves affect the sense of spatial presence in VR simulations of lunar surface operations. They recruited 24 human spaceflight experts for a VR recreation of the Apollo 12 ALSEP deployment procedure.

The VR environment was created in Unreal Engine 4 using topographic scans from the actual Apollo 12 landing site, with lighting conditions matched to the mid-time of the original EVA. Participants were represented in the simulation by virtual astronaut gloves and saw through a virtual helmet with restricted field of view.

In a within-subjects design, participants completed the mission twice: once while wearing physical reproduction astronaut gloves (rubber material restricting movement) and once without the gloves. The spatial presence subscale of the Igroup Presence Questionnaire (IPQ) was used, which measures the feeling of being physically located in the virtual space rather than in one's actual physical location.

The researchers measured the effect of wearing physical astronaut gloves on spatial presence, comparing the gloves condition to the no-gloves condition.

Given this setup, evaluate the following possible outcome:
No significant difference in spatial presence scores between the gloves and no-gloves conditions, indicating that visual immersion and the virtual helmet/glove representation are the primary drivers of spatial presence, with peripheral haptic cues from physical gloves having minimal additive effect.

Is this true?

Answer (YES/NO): YES